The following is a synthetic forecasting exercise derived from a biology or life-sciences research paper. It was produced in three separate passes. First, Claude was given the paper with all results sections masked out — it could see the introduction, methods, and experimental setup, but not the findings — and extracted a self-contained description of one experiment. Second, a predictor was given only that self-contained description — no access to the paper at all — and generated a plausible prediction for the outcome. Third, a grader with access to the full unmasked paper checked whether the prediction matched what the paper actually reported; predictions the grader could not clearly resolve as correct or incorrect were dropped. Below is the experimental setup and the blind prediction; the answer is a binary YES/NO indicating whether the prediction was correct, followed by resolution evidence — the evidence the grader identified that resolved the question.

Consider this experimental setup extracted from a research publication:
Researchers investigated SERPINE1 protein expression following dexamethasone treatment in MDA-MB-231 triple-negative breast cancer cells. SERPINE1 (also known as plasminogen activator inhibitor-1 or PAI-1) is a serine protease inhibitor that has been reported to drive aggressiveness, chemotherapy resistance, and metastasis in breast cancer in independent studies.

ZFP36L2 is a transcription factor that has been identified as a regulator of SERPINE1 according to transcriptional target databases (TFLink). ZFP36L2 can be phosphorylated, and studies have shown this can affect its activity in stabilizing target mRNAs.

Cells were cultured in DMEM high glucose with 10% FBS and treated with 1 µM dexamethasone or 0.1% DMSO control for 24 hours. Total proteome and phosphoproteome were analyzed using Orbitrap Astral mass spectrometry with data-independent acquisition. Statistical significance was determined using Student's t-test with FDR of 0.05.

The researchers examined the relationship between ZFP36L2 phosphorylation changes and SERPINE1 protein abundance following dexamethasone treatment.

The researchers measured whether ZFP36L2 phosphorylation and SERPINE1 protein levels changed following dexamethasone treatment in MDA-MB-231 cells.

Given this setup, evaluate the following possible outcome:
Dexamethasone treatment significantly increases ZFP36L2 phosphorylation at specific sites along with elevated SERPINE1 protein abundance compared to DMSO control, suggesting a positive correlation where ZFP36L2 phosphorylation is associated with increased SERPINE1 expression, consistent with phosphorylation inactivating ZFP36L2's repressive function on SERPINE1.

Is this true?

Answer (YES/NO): YES